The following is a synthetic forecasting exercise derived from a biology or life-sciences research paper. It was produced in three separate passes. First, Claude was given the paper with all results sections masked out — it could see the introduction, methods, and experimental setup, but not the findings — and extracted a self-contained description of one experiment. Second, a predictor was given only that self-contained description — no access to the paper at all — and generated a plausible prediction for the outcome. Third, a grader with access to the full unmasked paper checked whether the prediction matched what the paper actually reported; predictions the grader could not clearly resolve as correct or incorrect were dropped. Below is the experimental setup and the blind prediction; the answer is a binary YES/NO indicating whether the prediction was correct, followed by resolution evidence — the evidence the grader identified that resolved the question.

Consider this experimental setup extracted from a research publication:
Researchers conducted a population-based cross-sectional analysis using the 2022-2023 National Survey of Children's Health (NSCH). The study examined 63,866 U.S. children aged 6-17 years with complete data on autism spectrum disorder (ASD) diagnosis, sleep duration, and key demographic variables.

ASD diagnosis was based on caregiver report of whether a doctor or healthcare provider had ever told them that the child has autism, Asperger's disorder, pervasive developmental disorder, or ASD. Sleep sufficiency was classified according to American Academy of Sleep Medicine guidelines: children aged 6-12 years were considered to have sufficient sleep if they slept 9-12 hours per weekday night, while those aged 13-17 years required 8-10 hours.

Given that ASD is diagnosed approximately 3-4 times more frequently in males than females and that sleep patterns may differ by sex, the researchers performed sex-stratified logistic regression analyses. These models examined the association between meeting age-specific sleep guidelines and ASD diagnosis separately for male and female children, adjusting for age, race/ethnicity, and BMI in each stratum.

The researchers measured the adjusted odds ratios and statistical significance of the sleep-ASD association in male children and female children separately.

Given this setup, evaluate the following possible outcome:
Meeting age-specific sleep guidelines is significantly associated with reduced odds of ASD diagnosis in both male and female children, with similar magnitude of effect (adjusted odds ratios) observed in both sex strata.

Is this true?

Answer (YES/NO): YES